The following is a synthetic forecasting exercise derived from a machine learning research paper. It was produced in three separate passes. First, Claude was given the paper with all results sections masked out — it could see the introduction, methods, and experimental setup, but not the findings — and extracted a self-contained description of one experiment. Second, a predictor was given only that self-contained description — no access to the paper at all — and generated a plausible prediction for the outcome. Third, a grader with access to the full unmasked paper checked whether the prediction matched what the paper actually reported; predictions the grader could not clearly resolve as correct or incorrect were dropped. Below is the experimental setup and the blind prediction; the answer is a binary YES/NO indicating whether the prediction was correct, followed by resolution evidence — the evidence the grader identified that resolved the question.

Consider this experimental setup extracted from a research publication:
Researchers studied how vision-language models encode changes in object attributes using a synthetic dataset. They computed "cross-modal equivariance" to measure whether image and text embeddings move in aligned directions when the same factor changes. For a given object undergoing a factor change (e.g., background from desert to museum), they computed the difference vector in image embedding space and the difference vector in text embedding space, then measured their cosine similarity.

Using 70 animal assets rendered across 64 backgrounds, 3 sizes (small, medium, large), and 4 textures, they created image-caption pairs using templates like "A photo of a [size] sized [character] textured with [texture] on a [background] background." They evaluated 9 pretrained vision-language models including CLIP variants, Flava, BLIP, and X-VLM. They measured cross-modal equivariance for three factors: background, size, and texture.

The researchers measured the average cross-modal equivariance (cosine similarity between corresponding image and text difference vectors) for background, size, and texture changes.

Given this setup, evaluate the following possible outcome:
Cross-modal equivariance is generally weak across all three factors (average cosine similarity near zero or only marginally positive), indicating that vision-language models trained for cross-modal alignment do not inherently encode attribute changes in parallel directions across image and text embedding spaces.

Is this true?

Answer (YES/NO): NO